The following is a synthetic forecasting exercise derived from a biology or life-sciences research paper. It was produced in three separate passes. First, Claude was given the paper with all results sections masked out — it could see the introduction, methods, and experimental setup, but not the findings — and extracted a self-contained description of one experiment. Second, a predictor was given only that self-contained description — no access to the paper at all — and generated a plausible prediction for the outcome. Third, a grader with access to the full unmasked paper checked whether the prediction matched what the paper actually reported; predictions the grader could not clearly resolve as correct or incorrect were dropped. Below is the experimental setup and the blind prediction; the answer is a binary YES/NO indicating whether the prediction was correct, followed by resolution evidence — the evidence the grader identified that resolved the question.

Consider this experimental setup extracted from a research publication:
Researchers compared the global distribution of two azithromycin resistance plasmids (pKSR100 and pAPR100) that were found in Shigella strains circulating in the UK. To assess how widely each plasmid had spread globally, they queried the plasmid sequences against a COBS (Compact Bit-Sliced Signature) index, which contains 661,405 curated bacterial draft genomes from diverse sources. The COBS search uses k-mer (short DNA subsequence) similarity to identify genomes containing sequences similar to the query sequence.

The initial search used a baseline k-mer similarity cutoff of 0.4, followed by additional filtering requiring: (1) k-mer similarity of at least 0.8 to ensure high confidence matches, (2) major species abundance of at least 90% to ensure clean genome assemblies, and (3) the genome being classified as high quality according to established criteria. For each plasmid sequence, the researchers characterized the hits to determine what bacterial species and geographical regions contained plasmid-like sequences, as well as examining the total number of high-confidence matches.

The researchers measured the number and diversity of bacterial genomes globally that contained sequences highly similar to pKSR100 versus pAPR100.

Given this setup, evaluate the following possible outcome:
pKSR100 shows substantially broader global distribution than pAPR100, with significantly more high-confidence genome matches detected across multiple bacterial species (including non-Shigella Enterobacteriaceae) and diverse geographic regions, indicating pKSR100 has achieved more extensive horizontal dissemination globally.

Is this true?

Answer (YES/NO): YES